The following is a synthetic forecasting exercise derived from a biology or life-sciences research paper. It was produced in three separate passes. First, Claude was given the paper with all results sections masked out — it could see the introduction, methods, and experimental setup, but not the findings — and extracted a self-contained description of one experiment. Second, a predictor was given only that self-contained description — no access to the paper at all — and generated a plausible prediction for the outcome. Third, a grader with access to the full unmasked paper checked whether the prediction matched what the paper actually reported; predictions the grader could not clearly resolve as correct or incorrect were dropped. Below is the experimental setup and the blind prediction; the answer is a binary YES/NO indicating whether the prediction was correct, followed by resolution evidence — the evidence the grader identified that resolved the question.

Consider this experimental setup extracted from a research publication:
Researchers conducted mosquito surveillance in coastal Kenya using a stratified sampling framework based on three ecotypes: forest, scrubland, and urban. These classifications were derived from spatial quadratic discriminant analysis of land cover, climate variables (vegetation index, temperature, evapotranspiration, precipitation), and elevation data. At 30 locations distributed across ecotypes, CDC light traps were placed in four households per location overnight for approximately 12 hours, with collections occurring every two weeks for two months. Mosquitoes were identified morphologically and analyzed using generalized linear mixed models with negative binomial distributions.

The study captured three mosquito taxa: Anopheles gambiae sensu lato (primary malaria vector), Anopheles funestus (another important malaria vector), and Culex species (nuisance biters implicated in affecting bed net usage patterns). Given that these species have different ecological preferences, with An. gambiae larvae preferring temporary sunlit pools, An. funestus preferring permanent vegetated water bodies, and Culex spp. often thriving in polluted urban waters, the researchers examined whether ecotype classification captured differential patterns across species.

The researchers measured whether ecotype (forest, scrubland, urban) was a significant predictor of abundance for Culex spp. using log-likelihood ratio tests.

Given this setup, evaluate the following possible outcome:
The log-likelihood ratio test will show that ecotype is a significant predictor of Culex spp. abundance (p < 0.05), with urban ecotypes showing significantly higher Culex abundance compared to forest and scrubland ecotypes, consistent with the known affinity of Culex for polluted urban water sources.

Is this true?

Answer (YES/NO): NO